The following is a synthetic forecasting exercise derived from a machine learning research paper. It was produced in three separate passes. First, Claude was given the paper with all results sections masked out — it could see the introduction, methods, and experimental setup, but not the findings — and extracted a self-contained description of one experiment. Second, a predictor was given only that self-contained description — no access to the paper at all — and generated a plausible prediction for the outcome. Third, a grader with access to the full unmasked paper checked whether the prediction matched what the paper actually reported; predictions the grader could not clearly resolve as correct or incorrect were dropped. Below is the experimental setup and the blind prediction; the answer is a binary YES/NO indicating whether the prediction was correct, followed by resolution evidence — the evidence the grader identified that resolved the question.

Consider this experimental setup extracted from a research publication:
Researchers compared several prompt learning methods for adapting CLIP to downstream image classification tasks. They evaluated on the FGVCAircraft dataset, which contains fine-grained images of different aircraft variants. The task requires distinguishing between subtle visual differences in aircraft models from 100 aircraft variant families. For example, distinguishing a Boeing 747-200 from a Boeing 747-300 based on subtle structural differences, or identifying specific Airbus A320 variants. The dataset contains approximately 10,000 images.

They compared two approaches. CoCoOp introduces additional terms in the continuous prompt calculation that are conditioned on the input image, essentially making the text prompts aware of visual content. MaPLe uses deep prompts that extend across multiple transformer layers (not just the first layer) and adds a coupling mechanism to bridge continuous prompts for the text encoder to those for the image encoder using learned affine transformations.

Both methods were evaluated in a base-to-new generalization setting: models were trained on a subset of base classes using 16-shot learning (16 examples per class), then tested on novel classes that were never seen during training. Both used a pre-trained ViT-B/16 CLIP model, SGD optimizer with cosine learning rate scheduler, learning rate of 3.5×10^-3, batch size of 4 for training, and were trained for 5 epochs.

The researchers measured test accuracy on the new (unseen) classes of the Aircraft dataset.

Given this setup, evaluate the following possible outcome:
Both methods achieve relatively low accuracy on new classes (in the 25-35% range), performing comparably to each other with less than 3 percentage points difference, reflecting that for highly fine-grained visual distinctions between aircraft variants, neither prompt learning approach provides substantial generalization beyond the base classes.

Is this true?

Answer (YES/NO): YES